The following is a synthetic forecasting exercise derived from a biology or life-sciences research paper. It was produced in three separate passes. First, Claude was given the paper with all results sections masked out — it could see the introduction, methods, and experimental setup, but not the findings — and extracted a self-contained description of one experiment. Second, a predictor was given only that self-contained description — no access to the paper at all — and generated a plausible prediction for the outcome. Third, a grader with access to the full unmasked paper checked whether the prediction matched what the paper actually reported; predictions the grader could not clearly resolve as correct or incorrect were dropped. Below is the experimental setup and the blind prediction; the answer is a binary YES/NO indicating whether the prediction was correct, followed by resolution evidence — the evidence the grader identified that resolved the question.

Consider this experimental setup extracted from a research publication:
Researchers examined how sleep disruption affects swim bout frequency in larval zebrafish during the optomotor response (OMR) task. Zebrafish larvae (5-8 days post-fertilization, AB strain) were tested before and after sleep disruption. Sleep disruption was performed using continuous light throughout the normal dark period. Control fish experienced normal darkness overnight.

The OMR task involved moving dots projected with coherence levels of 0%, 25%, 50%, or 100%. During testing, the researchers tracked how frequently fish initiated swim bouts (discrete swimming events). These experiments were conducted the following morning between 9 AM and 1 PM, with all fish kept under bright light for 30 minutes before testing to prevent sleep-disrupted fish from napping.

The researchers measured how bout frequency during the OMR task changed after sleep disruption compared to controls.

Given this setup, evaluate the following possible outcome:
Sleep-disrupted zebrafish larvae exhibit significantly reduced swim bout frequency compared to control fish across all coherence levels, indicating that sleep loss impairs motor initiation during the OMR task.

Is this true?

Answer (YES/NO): NO